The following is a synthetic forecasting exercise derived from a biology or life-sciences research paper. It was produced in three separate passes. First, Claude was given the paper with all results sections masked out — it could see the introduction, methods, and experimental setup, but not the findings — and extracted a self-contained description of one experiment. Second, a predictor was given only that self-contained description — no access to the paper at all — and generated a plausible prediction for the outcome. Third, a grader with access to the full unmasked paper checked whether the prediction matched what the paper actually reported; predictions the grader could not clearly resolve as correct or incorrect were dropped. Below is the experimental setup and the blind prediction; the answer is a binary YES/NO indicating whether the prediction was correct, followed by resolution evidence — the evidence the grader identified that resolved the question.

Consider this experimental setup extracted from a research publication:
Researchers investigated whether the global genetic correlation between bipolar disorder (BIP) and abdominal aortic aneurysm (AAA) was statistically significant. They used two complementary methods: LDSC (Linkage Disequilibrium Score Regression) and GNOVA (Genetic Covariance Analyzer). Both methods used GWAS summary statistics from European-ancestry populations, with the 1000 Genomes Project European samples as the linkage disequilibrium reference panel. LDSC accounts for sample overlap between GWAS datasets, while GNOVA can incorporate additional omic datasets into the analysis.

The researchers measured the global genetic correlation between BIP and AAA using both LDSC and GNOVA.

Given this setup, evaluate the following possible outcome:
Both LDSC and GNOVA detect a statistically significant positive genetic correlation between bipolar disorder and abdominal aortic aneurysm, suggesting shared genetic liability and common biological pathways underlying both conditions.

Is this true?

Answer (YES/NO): NO